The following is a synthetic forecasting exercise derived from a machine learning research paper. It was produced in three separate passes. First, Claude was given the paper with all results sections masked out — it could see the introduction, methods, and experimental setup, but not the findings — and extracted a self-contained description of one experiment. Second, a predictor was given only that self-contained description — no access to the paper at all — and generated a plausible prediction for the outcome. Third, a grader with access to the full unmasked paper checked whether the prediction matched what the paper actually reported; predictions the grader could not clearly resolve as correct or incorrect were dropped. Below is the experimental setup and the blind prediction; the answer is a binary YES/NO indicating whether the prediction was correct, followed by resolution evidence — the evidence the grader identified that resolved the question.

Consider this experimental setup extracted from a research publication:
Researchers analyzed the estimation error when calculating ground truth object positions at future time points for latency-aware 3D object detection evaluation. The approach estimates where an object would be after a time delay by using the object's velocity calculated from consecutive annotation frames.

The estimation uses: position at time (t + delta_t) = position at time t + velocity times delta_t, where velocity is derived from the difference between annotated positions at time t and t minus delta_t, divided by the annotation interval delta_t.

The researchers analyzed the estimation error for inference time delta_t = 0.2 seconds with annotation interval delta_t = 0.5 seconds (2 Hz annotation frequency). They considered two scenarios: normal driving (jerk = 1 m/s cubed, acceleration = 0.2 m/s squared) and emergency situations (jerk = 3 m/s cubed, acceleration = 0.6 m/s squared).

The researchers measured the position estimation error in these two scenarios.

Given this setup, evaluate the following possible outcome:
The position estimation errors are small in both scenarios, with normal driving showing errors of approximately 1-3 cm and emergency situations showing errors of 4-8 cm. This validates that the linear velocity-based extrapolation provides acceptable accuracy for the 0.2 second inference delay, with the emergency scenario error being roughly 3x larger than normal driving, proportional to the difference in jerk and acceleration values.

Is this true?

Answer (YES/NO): NO